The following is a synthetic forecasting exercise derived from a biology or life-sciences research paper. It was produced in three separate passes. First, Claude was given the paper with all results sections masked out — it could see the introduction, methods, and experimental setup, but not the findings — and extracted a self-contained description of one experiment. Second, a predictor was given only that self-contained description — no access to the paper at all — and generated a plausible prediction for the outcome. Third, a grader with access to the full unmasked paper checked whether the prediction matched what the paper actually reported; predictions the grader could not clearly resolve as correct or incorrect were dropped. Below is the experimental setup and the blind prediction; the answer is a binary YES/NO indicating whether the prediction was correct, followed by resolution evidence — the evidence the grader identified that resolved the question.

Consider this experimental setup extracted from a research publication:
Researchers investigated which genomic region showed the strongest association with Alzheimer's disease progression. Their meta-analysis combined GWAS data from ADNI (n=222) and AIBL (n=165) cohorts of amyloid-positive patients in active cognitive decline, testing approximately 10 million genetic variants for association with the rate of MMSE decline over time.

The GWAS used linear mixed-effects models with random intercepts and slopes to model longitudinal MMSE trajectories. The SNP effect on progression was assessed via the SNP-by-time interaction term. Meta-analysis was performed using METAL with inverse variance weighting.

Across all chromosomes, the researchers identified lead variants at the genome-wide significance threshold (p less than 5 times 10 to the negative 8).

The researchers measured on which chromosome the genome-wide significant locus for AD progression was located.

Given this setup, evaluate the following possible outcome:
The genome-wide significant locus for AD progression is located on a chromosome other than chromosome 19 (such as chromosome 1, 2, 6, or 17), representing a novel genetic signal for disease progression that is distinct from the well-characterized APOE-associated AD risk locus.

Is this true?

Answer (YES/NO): YES